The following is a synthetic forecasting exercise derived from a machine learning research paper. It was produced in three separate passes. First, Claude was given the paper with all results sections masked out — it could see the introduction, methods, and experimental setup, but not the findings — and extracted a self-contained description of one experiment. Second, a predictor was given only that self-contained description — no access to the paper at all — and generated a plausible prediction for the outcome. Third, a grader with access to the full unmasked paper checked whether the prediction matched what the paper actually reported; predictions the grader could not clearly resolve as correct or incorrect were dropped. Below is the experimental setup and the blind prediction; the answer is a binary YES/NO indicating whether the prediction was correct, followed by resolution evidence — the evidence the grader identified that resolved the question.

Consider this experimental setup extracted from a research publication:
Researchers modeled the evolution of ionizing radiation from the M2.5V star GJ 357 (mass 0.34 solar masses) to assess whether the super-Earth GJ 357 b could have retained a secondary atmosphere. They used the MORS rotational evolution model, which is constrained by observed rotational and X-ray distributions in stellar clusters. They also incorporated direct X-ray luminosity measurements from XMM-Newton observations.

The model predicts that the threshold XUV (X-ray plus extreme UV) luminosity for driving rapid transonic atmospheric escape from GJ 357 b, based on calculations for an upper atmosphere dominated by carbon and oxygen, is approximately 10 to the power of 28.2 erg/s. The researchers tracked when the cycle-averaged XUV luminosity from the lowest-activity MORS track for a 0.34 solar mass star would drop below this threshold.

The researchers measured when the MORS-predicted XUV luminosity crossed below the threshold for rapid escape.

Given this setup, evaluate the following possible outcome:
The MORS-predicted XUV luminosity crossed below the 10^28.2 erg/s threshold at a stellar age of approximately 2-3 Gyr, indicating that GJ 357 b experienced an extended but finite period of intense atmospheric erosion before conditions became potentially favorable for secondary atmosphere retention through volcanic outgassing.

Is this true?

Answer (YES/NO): NO